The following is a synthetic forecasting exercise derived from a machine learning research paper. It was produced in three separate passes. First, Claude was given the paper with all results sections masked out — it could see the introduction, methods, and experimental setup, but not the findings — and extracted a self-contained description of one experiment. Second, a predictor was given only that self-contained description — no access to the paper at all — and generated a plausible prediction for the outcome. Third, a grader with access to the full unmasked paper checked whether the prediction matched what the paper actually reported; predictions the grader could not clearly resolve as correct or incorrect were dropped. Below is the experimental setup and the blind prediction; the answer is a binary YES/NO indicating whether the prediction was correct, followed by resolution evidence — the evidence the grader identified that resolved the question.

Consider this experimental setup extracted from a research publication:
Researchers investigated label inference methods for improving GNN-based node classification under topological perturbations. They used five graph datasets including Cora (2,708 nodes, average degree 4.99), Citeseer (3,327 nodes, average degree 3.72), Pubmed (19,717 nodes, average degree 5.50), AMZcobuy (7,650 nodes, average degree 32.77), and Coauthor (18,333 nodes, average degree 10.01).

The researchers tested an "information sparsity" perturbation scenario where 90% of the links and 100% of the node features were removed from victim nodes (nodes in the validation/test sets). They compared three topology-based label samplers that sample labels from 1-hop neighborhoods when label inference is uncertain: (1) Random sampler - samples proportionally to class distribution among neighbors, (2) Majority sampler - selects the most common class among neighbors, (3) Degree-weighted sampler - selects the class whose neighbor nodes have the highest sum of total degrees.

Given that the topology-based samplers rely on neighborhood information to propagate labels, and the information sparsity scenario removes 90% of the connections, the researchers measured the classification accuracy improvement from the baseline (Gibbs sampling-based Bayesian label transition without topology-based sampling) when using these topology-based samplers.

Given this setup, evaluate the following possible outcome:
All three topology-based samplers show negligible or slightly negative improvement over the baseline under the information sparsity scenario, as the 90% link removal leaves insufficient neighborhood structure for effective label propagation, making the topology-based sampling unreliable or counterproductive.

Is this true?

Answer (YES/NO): NO